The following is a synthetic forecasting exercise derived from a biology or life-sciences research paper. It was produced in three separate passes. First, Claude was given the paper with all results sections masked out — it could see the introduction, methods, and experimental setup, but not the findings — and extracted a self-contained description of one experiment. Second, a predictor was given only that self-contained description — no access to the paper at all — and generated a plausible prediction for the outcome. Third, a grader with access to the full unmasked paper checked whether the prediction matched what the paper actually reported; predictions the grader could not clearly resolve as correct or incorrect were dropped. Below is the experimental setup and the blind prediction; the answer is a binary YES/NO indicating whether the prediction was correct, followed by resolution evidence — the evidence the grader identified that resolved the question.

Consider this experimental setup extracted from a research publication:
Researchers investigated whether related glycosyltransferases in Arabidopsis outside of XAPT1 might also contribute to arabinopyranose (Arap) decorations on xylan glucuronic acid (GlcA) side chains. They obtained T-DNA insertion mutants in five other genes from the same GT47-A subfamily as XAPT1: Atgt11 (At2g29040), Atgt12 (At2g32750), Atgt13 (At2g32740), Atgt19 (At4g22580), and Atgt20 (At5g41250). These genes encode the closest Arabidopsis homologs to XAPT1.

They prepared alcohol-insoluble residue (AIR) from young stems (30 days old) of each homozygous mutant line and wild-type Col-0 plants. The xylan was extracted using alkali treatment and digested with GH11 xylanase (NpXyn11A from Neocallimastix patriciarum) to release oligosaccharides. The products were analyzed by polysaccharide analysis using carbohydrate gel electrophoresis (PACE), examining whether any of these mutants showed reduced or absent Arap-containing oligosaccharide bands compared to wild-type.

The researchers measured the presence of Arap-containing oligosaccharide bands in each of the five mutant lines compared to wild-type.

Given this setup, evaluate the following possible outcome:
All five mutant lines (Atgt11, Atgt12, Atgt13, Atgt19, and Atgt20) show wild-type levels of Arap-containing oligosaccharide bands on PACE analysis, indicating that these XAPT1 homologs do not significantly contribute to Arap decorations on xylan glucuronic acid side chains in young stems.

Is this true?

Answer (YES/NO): YES